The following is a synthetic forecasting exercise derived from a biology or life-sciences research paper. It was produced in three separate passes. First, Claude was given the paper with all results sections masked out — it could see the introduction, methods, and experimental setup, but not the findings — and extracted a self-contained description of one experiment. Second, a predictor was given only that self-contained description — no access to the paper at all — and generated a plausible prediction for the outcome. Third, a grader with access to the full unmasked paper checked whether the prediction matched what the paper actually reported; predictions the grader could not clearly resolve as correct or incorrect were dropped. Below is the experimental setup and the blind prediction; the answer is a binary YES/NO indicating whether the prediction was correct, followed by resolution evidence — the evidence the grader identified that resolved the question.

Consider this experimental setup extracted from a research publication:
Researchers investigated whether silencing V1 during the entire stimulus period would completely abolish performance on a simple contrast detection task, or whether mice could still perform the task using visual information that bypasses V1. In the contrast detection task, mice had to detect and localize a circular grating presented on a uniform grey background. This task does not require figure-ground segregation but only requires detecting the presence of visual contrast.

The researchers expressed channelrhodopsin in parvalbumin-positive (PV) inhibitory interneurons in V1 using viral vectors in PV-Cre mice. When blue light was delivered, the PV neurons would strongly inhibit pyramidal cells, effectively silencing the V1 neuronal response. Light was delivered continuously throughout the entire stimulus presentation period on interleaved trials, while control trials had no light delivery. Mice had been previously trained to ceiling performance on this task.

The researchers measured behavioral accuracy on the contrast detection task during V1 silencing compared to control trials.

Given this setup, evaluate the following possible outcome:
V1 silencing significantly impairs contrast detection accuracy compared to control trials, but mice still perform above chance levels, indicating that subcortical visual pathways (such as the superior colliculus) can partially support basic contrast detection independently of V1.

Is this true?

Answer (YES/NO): YES